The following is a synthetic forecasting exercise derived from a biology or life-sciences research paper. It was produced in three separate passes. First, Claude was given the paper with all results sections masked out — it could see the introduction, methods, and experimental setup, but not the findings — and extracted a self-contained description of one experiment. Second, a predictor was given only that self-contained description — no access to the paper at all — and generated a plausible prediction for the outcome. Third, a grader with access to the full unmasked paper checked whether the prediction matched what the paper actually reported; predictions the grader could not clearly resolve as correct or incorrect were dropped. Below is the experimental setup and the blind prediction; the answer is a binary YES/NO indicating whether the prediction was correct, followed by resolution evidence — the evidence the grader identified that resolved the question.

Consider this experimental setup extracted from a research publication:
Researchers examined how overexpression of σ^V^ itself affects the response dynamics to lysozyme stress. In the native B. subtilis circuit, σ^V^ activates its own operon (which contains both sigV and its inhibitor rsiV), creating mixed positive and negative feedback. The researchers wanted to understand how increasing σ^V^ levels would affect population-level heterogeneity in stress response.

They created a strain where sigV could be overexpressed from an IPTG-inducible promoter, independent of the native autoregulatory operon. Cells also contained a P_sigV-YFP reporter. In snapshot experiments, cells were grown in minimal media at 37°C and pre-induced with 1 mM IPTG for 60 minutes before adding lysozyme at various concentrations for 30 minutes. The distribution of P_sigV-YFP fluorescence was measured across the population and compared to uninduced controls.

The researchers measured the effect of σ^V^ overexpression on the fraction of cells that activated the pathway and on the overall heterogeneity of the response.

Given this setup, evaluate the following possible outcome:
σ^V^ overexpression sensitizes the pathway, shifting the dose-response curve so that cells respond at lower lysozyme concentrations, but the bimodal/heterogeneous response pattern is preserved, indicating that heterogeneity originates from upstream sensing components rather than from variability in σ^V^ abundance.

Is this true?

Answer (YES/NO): NO